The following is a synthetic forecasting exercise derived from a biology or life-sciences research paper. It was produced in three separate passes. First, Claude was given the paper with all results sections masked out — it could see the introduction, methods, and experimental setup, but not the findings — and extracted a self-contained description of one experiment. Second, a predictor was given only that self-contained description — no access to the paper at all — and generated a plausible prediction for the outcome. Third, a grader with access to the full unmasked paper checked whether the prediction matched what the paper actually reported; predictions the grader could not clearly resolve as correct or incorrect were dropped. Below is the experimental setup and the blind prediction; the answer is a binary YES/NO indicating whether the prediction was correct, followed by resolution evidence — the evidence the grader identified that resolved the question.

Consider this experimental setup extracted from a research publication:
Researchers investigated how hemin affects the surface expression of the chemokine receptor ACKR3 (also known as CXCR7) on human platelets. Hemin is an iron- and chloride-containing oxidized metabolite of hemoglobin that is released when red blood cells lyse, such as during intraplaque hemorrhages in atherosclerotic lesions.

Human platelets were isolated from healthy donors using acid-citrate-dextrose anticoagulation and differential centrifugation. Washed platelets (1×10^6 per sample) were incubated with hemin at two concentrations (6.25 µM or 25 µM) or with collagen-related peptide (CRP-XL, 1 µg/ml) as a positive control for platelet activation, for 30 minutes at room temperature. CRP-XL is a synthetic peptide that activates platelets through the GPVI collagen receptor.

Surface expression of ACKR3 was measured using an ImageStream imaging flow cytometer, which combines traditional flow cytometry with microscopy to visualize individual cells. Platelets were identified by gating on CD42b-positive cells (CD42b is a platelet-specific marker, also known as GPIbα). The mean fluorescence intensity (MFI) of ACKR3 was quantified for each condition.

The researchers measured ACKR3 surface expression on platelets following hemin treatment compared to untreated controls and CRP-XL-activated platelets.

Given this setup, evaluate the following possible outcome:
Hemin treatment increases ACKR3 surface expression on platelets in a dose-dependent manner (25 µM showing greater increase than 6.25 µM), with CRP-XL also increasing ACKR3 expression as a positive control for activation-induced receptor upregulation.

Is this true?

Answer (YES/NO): YES